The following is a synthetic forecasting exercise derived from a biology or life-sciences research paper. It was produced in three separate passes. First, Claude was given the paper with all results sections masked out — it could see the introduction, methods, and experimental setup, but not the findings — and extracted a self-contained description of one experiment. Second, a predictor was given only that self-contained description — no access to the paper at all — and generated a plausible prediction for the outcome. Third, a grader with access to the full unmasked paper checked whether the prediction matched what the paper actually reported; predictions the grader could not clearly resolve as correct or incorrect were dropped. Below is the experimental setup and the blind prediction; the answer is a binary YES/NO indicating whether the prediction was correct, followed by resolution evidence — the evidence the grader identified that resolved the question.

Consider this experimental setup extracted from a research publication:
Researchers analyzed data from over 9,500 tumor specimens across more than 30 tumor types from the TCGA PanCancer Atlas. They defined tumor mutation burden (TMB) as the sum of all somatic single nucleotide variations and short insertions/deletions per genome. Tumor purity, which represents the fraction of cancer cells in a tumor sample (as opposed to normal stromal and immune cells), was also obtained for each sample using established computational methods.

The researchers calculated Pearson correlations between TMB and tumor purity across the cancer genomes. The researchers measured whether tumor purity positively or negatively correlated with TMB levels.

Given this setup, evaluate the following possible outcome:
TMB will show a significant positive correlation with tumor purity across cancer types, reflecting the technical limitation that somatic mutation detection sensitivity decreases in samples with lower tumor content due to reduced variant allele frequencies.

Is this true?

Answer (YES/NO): NO